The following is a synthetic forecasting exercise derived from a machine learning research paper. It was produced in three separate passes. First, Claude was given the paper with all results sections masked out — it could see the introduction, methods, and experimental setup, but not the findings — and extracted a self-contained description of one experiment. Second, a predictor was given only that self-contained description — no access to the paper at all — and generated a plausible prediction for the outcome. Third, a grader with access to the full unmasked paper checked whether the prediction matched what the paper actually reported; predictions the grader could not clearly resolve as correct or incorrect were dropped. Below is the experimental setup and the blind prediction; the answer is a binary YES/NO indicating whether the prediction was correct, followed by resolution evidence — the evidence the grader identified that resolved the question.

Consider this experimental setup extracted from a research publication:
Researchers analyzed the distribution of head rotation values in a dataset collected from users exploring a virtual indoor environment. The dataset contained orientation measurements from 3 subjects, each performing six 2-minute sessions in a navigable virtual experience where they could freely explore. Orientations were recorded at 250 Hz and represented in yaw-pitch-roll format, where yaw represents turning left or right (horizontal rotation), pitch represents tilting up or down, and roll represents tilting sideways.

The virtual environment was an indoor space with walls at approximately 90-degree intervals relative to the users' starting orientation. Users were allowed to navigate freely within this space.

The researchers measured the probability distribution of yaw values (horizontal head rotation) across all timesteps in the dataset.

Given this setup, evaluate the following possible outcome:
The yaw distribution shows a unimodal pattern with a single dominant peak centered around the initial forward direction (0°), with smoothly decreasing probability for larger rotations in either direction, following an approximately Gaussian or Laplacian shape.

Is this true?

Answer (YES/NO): NO